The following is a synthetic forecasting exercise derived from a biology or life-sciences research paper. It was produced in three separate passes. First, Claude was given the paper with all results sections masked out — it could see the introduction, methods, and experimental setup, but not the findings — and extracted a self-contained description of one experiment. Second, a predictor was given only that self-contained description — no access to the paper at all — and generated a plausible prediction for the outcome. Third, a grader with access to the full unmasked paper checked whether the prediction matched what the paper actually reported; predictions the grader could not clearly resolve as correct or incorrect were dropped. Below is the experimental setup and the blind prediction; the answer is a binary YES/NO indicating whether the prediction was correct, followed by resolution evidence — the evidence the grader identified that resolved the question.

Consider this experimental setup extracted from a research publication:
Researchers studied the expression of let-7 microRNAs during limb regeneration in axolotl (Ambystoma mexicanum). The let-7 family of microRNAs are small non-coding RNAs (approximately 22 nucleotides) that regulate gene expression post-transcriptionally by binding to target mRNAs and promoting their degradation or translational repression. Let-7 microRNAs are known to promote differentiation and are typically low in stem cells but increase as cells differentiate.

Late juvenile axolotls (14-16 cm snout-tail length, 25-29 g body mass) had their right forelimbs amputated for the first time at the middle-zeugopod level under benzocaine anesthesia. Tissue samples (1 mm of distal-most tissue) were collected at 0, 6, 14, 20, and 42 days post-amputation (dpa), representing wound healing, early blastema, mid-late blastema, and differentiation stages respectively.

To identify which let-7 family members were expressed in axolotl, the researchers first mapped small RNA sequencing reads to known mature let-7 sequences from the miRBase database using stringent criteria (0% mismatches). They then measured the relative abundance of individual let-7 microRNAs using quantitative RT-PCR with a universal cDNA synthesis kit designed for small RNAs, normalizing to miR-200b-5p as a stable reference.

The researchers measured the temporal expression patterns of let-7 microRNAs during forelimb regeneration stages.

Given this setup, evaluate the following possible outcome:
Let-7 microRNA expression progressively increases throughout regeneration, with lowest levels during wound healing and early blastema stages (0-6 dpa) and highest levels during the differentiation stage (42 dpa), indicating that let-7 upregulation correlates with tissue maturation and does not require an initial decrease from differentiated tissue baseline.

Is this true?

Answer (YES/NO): NO